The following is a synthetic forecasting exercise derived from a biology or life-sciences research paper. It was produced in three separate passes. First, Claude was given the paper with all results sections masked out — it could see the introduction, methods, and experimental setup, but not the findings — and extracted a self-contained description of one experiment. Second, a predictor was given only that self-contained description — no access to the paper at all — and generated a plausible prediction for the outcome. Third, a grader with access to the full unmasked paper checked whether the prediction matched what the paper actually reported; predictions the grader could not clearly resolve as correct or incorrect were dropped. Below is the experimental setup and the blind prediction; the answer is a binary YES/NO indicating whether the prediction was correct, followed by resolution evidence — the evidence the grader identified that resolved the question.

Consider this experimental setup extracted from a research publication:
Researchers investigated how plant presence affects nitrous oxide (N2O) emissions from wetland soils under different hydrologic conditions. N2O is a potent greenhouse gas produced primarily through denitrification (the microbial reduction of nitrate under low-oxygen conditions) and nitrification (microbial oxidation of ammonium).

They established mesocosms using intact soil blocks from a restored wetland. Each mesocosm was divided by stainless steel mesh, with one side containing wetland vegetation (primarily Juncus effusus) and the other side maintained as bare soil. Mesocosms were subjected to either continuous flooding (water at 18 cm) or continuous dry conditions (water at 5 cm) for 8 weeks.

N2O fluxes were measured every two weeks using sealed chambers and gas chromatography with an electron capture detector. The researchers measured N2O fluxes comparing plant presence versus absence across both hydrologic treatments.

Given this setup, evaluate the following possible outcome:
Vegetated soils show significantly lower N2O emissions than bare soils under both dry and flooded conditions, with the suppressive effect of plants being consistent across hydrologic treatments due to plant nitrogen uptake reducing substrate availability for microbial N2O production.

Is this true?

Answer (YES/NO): NO